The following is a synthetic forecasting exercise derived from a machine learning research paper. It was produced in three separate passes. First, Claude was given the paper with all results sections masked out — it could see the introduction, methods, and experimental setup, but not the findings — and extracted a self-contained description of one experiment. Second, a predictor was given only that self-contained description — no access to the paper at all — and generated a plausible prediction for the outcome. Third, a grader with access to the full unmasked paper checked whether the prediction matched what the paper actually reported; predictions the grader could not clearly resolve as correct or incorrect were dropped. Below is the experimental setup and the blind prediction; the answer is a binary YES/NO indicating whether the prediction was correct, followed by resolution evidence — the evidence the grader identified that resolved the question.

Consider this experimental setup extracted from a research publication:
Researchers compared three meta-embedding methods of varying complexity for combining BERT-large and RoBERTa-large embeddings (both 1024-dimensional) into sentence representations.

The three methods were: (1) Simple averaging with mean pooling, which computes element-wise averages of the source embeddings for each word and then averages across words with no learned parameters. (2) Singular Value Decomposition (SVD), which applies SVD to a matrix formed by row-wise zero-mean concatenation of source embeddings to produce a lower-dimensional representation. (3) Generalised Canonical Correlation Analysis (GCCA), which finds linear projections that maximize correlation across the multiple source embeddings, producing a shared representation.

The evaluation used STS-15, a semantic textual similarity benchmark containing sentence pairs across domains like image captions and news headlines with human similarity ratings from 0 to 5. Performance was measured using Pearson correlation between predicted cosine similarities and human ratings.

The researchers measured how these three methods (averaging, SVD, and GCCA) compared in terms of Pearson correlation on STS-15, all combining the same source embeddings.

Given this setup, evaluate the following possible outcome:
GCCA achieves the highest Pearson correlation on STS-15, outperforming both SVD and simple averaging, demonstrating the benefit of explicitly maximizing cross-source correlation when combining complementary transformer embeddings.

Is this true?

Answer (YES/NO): NO